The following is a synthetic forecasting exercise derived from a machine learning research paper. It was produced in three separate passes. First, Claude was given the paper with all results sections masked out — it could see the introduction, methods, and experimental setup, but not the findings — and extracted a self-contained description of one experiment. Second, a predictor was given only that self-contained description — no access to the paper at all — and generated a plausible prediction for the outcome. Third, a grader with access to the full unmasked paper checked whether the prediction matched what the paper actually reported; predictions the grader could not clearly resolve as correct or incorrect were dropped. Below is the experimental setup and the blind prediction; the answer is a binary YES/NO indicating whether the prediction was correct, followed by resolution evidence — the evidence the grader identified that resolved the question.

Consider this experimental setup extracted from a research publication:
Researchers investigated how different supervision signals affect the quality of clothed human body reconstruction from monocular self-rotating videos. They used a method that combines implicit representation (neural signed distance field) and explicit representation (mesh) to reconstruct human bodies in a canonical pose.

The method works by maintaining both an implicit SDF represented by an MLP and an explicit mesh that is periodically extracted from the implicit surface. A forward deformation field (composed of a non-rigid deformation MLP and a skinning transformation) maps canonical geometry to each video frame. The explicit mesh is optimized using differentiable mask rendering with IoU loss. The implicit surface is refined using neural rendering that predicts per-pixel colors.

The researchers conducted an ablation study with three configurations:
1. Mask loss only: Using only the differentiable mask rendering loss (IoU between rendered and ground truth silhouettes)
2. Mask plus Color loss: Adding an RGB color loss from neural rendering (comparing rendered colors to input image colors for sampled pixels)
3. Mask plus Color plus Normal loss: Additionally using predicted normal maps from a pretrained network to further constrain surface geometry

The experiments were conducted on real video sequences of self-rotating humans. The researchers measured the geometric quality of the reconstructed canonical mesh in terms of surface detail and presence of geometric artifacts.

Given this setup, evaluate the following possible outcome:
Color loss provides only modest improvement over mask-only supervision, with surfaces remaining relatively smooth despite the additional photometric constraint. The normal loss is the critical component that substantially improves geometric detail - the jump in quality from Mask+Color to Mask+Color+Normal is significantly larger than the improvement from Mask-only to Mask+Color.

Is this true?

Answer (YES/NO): NO